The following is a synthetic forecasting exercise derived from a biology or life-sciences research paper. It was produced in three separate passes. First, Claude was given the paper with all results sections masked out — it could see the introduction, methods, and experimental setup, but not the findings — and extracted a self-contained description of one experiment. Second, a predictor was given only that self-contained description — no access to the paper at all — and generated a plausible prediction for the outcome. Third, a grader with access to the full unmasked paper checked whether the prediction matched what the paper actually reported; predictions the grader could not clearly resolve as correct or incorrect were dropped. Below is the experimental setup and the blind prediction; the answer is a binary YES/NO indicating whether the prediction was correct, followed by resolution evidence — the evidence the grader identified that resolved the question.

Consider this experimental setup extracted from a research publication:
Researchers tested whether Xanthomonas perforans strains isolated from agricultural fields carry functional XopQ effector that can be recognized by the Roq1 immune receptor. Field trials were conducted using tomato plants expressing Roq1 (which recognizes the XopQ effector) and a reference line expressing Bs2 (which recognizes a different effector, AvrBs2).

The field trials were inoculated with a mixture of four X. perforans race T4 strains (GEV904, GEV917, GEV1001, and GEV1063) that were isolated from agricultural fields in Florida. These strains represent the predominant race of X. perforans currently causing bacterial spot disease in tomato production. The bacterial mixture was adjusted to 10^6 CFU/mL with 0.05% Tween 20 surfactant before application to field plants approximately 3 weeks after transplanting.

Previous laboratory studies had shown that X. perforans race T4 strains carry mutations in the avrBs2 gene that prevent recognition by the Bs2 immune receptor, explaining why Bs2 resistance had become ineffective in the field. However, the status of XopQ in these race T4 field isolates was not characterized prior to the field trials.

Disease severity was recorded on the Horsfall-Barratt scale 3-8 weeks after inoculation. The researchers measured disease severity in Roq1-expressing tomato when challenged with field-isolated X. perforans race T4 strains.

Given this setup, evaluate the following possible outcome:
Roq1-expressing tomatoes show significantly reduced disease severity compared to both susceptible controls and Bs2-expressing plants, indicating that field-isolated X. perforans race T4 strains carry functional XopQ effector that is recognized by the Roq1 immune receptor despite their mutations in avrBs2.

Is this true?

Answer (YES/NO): NO